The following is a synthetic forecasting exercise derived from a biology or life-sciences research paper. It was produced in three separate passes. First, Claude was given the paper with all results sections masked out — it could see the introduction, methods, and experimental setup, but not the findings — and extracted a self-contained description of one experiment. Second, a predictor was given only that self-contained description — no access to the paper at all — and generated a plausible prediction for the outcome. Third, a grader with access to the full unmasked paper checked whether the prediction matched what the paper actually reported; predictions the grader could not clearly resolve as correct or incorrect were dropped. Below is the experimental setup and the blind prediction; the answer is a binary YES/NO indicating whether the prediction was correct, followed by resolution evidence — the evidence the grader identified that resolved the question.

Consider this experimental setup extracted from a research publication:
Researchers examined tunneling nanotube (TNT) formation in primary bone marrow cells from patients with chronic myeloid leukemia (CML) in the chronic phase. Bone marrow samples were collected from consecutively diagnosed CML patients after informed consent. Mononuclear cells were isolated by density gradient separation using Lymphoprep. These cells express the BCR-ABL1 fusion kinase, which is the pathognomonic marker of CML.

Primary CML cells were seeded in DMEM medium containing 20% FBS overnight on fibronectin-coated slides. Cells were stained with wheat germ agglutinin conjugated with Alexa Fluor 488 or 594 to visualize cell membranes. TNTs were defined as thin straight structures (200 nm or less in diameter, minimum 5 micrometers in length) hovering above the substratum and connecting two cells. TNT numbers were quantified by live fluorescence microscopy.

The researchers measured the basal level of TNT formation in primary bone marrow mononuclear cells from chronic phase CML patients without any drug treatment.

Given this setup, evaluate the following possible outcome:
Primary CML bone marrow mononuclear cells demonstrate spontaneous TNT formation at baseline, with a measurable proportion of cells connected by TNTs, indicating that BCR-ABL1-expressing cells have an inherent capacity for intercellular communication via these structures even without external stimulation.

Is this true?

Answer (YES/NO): NO